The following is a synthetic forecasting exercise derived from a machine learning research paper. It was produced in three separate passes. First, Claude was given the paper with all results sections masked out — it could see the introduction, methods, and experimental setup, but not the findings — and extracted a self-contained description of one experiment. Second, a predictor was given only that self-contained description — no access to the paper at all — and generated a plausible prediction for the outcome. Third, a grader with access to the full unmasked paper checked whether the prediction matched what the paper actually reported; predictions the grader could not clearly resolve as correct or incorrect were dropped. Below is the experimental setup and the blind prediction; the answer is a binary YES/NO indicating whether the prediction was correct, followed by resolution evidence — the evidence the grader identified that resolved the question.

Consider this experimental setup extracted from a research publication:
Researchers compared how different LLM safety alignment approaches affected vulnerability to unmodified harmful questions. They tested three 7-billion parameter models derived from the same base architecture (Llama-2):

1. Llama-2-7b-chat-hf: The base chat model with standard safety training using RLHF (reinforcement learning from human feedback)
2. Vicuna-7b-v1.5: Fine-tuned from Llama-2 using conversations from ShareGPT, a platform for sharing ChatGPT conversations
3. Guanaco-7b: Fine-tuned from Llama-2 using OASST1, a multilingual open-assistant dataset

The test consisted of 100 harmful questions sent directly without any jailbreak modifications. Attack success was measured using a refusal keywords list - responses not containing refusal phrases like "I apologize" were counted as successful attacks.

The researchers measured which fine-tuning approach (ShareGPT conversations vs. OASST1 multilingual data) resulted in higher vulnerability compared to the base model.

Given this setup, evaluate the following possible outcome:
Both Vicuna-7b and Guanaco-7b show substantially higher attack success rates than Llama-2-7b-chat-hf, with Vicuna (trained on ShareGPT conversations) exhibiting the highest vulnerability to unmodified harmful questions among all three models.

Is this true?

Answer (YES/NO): NO